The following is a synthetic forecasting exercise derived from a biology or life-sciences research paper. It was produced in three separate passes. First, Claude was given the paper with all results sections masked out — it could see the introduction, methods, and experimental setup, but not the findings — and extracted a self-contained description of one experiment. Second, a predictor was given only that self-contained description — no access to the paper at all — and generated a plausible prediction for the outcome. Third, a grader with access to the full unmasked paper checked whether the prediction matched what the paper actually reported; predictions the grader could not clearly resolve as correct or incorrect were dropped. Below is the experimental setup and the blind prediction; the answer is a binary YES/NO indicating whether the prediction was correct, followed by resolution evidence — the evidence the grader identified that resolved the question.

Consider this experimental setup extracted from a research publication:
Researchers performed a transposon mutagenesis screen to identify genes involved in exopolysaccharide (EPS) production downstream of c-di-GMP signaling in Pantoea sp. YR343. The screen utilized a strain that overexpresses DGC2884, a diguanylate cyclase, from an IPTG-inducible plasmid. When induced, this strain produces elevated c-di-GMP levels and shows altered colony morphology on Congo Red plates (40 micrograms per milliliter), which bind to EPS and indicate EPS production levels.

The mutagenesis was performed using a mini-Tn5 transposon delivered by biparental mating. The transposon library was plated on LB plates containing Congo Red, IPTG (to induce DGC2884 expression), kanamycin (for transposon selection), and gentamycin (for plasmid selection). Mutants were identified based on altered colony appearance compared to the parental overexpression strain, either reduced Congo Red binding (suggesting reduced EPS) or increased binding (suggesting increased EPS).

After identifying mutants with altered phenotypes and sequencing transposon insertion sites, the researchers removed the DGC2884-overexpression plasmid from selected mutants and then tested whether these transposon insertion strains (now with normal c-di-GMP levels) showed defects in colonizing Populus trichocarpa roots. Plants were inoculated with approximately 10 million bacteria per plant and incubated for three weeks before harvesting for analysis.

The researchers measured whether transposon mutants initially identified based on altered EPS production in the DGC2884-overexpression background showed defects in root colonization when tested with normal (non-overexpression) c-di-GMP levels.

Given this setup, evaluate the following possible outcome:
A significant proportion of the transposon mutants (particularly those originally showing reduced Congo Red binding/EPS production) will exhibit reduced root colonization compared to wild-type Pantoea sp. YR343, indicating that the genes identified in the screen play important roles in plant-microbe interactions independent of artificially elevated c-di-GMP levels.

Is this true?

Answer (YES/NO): NO